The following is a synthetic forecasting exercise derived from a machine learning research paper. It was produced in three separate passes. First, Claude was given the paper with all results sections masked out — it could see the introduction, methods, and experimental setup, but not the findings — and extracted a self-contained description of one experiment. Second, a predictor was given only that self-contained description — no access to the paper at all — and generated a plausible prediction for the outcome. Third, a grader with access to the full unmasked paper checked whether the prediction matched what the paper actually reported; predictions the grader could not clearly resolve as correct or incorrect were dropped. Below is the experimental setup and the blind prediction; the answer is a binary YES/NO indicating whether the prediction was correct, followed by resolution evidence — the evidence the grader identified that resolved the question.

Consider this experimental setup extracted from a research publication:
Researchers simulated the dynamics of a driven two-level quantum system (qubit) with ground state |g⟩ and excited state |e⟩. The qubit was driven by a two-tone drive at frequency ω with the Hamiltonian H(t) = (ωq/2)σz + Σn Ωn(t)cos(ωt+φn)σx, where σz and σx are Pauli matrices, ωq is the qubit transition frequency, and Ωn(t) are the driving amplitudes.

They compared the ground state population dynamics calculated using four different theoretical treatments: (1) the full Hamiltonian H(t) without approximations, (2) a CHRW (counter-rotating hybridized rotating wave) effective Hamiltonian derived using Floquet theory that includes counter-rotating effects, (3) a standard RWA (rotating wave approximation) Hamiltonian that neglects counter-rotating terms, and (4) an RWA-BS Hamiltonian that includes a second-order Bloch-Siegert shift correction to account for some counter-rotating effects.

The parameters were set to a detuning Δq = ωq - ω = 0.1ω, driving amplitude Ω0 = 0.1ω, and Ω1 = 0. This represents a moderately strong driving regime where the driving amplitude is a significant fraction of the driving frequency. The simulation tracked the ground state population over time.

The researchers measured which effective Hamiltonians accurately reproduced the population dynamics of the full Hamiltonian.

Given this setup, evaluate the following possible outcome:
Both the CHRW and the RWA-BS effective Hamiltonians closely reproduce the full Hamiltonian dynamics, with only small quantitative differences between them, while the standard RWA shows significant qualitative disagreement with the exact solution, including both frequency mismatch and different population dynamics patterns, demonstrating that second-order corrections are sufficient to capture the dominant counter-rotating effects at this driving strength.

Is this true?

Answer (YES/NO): NO